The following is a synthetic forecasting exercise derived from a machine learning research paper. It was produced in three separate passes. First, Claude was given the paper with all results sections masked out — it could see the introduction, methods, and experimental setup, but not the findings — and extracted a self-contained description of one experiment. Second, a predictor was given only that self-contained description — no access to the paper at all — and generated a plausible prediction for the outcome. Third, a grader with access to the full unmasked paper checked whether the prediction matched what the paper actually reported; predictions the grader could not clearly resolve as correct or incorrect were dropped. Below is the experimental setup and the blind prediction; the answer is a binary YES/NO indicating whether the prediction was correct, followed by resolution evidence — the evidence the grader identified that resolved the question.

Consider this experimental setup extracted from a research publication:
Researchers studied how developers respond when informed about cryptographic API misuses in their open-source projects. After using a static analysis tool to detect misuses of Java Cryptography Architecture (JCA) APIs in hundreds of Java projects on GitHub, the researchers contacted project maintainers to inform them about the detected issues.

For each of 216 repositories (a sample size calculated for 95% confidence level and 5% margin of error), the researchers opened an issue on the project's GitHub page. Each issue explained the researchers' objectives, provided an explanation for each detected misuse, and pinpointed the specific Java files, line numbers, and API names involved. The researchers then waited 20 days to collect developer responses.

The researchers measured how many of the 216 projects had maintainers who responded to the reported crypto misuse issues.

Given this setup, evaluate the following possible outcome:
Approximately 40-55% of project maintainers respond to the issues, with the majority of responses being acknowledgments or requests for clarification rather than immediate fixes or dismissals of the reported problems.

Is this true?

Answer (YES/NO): NO